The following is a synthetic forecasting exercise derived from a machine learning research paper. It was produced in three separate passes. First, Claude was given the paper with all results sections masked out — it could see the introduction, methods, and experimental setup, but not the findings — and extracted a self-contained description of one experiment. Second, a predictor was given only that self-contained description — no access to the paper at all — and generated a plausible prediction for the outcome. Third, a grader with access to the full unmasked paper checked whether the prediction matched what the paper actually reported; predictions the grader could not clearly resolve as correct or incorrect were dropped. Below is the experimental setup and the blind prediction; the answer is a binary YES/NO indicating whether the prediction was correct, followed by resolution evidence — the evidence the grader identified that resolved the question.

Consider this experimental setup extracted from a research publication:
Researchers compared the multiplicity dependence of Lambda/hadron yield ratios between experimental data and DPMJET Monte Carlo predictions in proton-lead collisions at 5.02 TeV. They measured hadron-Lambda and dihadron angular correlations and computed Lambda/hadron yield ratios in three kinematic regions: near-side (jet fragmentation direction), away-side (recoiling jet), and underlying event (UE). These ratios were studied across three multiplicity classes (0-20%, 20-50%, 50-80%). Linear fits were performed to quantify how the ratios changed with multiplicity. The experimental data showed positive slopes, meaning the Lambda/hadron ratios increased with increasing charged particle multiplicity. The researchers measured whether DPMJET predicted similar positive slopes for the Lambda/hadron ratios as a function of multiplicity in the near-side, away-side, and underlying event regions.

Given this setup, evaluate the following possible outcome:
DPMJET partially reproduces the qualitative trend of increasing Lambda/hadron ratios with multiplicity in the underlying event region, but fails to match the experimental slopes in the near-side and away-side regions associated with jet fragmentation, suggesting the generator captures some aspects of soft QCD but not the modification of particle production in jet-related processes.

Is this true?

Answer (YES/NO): NO